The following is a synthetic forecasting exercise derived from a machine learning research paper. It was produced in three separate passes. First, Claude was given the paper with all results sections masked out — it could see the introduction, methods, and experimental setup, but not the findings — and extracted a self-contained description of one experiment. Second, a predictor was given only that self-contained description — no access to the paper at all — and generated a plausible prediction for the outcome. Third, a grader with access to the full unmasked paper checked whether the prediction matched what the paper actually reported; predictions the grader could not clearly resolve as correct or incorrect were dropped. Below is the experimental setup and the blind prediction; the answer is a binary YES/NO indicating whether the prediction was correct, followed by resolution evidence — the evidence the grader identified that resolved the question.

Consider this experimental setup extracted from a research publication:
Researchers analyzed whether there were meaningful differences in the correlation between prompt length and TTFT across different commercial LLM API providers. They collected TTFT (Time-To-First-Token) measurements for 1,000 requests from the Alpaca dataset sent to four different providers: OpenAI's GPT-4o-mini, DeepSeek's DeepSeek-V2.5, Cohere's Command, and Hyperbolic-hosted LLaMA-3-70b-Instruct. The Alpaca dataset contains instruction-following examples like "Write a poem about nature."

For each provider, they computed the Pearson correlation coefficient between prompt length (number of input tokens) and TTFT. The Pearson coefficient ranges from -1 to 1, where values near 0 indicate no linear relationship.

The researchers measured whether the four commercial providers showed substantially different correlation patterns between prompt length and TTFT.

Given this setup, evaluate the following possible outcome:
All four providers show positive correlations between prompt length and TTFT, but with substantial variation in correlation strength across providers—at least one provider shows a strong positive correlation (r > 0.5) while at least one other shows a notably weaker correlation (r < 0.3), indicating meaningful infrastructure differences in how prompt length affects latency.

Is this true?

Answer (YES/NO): NO